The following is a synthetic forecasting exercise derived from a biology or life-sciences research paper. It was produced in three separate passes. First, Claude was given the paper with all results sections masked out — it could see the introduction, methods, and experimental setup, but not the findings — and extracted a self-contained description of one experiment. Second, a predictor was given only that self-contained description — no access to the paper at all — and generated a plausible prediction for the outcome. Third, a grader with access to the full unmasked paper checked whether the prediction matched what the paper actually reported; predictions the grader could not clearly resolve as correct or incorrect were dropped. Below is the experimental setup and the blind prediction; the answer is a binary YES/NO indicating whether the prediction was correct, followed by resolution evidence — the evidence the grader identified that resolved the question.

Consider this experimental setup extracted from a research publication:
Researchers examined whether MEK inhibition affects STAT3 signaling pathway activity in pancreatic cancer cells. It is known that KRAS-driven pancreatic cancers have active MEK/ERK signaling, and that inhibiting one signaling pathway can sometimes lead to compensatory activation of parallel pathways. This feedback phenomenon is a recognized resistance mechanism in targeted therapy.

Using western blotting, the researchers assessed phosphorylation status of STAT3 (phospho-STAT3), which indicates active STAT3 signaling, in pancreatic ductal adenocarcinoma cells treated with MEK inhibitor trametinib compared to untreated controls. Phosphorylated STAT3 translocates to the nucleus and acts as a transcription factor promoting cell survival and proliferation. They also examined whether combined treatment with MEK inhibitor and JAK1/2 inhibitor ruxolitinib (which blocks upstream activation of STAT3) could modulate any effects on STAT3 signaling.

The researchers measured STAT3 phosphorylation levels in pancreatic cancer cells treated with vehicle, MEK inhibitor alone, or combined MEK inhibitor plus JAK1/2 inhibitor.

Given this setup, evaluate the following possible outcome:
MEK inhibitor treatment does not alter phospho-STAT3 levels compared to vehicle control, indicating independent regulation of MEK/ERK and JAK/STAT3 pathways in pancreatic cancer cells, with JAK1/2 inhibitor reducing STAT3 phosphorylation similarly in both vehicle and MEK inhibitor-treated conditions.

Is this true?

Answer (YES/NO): NO